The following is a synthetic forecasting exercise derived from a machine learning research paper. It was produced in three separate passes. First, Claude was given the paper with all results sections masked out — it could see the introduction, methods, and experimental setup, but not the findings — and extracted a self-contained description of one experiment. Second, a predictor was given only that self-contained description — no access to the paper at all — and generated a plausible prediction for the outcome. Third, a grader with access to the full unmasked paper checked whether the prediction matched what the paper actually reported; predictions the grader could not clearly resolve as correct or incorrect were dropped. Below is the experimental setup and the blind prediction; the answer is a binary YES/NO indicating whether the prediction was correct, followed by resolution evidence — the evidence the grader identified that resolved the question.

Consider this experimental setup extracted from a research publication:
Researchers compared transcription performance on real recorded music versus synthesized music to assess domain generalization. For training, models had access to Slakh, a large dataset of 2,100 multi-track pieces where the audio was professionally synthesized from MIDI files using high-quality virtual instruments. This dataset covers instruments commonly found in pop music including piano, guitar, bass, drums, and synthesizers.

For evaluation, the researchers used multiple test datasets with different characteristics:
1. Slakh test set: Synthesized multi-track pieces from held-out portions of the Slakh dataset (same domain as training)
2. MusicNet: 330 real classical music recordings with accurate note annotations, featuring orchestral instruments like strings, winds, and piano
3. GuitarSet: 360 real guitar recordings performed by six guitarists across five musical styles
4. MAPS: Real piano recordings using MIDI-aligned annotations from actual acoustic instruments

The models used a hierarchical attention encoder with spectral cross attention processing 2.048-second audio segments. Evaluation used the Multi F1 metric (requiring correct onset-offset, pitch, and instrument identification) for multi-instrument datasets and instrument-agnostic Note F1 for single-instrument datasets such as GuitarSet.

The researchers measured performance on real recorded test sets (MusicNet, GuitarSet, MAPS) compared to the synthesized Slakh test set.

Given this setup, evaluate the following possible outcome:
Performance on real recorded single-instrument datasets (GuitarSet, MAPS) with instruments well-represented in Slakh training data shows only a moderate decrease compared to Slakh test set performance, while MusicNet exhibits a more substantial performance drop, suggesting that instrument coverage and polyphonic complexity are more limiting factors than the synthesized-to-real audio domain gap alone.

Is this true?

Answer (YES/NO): NO